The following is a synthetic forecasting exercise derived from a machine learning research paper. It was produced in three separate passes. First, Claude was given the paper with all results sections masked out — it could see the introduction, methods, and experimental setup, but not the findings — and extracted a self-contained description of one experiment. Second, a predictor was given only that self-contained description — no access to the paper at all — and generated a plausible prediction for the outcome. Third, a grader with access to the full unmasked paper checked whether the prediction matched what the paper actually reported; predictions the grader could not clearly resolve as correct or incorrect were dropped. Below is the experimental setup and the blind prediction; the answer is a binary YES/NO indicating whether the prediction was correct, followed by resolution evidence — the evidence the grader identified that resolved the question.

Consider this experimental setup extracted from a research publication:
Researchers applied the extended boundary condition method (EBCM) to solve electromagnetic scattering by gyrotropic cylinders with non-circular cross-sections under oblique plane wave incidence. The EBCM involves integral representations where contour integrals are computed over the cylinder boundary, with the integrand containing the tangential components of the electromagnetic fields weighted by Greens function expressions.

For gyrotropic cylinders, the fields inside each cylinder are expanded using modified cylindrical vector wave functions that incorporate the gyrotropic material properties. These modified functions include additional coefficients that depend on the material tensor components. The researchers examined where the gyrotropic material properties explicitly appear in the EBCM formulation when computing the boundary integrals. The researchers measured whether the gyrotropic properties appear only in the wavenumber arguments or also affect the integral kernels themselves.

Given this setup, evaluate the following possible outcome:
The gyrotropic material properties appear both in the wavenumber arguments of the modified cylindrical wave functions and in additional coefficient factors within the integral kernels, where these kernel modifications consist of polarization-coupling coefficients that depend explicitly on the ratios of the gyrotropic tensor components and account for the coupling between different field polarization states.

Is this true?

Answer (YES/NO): YES